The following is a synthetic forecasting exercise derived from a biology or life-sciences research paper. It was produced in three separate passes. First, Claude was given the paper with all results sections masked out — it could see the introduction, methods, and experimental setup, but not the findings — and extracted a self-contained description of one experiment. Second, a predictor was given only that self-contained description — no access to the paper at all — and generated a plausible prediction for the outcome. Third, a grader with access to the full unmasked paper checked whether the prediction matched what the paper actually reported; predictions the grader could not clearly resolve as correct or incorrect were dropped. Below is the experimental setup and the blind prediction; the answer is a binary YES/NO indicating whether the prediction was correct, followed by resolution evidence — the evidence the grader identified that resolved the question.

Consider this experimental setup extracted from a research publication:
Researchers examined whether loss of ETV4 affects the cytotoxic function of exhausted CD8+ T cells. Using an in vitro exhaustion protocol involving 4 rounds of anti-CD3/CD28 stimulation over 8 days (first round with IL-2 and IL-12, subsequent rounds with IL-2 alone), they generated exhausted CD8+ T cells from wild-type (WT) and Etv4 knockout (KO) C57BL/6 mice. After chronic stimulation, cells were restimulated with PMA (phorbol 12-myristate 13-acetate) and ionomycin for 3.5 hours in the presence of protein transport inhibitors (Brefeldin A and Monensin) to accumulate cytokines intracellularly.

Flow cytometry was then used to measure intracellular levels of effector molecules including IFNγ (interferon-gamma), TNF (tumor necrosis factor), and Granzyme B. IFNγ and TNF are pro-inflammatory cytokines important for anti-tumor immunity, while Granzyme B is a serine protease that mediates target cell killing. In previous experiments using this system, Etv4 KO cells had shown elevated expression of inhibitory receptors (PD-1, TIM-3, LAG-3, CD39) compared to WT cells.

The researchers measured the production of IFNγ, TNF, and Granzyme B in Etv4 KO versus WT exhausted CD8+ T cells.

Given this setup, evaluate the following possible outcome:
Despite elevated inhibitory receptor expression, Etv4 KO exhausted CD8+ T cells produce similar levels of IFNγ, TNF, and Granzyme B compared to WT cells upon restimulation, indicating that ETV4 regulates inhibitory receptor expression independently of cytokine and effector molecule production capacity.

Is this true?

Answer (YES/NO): NO